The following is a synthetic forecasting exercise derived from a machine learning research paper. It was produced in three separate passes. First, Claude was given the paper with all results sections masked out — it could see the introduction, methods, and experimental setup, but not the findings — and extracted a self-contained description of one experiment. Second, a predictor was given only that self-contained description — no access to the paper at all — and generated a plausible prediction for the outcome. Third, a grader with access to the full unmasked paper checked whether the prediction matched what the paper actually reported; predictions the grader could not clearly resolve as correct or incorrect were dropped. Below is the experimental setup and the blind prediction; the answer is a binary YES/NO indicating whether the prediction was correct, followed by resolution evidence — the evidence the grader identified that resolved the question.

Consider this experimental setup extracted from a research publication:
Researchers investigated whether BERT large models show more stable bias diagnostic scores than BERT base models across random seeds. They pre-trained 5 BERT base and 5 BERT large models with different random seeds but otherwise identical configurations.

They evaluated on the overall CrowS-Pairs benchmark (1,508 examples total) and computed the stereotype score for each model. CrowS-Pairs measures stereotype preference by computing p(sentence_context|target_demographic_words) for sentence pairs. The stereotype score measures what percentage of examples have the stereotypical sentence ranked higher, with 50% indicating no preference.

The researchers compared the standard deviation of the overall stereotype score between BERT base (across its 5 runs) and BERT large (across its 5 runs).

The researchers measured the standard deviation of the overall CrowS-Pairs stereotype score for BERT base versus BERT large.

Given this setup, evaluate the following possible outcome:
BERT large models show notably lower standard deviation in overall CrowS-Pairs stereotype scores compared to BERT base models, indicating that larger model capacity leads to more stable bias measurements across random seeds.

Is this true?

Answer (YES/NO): YES